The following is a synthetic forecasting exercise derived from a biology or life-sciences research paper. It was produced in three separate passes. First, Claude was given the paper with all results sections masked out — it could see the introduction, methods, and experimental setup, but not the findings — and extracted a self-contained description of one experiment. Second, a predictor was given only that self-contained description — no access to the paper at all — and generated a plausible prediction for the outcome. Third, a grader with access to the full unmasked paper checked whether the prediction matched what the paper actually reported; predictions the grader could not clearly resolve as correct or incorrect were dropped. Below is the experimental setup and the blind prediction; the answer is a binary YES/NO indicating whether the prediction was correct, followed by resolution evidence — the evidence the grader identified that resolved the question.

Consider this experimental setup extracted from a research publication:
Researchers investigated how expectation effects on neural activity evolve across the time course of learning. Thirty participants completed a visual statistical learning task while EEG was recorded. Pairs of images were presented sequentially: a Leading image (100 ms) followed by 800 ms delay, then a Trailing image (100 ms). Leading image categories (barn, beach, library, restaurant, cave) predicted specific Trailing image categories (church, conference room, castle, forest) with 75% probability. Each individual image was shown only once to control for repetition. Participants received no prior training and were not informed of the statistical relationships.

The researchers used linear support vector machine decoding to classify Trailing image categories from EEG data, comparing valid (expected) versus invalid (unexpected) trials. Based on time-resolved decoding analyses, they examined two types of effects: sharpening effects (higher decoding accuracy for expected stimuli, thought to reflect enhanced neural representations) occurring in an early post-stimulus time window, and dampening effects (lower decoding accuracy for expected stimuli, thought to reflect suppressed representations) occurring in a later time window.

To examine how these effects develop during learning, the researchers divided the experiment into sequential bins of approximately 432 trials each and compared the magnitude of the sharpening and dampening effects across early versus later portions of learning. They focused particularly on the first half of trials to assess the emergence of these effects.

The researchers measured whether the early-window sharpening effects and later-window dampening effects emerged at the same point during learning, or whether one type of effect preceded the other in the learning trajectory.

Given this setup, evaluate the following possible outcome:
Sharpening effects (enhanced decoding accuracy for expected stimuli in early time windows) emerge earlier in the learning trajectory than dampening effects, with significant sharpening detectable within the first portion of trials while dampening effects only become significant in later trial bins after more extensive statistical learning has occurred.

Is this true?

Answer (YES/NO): NO